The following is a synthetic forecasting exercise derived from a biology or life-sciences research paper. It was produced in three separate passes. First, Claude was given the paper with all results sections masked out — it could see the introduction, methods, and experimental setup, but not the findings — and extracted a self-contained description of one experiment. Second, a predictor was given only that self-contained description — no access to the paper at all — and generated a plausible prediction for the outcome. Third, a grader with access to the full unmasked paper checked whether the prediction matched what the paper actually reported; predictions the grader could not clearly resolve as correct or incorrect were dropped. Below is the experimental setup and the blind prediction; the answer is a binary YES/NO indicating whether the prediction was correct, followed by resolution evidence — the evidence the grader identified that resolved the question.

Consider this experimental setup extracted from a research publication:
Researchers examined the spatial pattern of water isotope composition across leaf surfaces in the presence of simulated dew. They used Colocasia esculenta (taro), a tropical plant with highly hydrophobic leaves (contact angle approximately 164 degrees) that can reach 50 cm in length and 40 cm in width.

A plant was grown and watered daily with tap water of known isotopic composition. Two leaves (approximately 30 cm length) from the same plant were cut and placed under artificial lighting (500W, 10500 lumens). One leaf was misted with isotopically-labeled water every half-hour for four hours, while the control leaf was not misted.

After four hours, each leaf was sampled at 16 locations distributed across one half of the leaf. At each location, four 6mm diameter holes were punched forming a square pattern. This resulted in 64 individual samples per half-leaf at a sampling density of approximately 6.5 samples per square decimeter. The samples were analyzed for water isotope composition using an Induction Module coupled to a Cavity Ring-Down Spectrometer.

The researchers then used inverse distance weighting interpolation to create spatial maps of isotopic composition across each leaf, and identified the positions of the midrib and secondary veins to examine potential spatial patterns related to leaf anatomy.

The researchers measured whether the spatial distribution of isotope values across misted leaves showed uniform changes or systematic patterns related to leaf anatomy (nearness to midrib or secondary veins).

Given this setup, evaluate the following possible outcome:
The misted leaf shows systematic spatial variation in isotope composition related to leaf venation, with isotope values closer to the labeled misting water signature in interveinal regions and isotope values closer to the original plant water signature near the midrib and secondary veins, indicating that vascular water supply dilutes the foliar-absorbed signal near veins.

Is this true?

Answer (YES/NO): NO